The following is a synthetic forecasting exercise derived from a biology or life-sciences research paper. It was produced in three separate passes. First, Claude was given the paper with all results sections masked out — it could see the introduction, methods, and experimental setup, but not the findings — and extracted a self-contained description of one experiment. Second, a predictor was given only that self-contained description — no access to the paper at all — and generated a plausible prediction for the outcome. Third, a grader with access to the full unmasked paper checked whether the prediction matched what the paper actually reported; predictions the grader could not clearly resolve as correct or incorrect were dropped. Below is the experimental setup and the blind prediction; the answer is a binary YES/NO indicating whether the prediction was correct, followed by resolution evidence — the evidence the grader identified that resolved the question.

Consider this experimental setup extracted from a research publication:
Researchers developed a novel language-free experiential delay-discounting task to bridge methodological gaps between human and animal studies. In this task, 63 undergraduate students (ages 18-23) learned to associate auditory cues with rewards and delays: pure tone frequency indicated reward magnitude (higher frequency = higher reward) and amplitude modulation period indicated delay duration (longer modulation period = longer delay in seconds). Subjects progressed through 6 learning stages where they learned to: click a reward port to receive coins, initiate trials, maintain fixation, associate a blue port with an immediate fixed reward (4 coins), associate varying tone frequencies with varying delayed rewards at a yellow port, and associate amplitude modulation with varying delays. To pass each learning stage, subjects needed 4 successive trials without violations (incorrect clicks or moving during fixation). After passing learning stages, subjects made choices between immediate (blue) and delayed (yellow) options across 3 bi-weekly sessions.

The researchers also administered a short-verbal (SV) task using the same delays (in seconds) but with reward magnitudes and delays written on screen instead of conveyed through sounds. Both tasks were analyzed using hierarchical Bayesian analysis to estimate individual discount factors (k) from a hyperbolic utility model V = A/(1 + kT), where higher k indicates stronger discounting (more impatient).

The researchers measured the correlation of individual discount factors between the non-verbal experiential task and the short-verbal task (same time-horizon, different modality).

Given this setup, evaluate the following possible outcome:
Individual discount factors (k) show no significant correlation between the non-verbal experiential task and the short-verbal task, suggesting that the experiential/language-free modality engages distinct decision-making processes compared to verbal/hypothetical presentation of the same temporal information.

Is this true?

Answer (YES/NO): NO